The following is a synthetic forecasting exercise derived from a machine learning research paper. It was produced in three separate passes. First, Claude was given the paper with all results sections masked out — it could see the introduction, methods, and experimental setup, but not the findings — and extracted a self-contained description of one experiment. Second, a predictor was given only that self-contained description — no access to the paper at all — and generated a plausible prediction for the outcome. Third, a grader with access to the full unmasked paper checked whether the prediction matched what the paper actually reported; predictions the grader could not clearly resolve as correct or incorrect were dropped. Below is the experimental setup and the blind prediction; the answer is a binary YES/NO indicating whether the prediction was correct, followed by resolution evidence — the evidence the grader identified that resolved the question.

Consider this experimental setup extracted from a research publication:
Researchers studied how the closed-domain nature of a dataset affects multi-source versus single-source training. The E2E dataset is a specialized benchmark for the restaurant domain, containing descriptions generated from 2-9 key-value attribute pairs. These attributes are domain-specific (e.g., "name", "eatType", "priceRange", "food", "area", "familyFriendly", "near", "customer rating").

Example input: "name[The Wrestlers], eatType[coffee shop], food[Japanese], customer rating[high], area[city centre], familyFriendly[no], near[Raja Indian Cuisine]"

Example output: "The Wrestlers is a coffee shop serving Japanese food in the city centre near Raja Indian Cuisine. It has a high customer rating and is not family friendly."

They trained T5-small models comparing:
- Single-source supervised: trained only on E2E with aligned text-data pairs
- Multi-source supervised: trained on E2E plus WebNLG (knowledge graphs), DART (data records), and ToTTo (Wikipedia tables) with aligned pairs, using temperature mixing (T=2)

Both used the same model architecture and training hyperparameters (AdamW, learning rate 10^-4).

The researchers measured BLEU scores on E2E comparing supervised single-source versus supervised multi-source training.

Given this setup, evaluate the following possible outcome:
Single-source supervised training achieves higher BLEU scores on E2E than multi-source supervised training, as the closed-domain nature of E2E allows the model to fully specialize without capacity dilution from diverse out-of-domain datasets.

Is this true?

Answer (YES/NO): YES